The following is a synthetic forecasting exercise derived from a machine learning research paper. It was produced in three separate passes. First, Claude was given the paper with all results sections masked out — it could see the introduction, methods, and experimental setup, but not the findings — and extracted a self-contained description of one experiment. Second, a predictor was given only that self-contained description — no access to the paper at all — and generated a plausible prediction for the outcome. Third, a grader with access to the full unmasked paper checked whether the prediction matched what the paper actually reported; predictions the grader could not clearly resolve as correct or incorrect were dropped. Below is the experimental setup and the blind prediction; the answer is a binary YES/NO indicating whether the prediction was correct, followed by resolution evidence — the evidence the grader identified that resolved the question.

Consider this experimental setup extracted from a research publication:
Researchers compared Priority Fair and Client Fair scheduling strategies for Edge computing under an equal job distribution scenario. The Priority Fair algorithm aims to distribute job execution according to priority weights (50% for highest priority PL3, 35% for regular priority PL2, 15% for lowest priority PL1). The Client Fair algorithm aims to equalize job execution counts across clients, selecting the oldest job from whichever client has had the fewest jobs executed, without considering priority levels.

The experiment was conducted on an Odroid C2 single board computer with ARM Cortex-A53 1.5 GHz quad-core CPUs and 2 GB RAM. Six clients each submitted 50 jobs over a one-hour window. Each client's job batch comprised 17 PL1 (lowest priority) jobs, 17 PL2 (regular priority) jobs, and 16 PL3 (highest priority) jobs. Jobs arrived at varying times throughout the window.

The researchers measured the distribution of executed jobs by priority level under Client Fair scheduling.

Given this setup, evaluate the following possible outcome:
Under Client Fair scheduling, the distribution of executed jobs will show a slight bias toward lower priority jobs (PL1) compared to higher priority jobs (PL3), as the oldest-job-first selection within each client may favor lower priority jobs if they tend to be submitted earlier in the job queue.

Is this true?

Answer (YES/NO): NO